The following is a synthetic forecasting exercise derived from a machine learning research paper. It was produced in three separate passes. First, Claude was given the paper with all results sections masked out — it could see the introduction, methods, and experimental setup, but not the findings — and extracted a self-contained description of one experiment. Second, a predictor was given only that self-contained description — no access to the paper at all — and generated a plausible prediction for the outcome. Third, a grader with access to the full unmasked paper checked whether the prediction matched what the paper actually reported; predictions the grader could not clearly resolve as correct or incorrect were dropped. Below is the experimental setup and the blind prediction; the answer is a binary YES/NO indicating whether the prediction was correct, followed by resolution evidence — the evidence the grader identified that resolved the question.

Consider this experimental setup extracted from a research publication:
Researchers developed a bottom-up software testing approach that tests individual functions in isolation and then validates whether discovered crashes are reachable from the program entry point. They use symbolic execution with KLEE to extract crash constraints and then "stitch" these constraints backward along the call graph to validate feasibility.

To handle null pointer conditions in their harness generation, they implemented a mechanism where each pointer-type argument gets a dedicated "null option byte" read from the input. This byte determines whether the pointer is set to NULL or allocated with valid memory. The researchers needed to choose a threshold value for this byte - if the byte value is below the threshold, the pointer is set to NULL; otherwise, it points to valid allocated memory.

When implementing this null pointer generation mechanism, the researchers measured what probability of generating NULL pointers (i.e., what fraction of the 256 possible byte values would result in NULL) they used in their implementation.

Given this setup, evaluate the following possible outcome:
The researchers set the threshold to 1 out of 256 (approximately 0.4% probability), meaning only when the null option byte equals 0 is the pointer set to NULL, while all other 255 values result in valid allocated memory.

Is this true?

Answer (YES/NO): NO